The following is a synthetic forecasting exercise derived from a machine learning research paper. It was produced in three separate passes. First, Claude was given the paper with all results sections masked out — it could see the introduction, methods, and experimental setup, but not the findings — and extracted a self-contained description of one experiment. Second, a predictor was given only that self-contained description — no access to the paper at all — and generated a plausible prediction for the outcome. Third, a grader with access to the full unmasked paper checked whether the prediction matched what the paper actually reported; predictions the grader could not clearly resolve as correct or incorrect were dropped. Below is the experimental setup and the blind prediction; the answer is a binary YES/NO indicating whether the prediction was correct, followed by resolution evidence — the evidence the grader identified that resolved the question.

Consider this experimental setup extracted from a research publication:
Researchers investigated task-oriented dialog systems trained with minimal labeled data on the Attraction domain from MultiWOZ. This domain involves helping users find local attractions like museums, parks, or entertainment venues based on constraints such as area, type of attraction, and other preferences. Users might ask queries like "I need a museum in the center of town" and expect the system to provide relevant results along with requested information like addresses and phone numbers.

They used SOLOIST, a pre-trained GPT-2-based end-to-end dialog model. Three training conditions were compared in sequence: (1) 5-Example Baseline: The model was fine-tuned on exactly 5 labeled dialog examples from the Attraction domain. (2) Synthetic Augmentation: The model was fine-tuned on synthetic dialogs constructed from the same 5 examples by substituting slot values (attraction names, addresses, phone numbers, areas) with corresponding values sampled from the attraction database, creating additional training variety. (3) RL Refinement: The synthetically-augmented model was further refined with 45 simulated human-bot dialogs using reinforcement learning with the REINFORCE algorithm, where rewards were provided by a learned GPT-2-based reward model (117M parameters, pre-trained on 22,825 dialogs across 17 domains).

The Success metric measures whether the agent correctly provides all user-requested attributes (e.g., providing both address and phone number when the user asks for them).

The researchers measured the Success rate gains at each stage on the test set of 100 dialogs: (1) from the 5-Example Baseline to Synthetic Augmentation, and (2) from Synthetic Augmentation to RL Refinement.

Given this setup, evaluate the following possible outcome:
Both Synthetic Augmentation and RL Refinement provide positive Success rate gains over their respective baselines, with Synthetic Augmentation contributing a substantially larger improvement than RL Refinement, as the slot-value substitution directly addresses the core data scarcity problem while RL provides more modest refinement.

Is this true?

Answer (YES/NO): YES